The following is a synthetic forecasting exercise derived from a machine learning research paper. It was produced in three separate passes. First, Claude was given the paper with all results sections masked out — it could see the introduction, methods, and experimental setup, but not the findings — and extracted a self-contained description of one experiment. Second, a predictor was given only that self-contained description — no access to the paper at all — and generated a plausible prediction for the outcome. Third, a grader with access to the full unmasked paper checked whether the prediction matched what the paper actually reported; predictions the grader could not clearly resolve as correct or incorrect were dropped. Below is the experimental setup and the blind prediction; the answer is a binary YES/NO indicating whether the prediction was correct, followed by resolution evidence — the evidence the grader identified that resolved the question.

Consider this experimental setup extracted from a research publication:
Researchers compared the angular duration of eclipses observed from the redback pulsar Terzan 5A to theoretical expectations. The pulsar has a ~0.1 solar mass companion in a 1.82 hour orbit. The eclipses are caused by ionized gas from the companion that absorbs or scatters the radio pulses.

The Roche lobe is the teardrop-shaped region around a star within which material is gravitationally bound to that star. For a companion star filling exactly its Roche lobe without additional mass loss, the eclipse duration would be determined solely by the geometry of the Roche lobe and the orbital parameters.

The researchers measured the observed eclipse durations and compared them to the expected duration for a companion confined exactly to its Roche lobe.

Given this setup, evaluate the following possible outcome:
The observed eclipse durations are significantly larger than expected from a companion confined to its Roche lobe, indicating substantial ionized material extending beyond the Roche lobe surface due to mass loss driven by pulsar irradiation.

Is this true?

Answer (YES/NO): YES